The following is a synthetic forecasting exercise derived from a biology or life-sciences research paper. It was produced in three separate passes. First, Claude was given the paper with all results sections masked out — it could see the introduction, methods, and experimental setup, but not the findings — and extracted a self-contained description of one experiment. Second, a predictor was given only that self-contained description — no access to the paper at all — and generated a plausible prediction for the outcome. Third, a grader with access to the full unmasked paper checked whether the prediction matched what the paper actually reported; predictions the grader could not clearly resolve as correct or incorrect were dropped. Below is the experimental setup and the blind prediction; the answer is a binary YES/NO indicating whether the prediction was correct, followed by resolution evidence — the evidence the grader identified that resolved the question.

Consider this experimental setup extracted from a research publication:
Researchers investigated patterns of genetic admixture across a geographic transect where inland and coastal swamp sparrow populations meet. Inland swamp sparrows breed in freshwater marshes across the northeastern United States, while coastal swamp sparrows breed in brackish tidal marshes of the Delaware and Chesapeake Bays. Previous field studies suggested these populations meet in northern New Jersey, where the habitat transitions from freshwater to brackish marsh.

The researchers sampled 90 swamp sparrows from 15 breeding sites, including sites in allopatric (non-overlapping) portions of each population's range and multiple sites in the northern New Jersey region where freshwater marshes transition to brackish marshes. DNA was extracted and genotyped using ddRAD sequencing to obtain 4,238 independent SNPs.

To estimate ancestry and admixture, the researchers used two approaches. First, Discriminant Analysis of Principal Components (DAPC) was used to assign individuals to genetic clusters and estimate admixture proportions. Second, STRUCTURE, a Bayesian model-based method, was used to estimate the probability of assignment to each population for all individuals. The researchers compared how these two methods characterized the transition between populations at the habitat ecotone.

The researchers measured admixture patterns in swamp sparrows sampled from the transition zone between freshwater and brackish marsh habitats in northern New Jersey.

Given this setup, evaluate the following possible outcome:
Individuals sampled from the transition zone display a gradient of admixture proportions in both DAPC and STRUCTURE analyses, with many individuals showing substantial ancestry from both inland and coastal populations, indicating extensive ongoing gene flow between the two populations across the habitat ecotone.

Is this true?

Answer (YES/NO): NO